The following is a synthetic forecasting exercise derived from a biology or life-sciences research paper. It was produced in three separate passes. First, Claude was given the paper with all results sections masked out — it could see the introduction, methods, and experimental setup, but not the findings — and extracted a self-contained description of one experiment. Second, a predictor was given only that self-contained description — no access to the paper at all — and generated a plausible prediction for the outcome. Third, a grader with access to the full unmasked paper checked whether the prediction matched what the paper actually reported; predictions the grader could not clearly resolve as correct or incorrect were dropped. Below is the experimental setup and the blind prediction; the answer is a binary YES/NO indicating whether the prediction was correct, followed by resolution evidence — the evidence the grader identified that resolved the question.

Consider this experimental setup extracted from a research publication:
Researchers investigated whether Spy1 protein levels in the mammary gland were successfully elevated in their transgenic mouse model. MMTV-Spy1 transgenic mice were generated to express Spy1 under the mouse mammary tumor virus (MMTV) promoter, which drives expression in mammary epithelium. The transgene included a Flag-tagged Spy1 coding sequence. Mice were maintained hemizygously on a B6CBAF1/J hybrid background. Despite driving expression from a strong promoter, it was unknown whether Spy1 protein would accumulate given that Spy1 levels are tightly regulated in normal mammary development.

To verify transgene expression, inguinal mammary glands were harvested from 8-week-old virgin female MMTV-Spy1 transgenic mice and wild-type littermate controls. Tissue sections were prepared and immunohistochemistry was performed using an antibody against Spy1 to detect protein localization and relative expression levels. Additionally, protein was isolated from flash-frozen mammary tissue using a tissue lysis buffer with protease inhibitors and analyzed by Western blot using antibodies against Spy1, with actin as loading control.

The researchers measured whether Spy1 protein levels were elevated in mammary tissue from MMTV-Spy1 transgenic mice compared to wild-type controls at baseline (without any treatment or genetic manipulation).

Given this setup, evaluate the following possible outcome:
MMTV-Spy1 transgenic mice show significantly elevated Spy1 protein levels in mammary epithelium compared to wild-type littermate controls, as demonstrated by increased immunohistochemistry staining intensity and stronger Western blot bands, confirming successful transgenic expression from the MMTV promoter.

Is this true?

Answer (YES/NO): YES